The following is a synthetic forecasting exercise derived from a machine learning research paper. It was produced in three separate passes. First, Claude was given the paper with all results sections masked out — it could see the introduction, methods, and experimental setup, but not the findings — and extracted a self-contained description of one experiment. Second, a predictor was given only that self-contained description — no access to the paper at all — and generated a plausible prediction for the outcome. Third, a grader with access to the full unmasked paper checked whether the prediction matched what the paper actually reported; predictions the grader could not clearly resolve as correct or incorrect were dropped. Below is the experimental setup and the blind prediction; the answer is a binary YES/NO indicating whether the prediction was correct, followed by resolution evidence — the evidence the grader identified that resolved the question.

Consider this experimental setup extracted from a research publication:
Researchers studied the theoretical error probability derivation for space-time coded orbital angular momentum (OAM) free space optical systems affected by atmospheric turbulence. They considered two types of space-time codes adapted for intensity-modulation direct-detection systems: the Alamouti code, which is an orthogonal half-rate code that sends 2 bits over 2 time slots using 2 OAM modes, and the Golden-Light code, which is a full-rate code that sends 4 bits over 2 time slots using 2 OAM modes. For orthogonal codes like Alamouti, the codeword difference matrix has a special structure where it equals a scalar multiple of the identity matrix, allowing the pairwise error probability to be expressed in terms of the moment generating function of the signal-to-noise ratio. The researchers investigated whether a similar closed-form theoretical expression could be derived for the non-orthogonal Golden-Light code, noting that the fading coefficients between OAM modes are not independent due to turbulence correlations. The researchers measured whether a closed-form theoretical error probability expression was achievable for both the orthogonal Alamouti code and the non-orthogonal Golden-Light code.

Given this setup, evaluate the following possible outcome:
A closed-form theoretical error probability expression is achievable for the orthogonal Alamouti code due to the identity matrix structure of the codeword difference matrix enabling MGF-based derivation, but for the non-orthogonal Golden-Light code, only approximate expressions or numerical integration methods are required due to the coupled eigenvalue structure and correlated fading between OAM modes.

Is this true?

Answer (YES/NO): YES